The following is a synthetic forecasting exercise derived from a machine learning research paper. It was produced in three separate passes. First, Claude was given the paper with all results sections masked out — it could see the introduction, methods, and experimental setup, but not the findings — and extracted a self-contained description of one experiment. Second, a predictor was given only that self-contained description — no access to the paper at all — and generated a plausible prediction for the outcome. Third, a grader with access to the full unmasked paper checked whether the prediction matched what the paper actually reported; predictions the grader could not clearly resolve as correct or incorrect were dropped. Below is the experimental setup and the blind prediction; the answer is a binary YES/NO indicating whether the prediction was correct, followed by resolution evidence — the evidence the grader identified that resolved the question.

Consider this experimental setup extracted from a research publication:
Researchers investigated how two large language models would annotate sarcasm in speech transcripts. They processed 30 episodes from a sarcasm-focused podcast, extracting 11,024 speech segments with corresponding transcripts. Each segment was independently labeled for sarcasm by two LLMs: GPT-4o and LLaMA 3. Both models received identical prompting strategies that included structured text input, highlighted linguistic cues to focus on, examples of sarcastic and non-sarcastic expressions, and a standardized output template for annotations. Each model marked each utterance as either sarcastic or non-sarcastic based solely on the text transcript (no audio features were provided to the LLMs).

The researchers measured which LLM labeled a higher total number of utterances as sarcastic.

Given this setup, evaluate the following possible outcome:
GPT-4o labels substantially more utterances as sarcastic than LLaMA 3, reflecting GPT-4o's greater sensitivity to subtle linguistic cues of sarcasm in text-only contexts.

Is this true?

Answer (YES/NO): NO